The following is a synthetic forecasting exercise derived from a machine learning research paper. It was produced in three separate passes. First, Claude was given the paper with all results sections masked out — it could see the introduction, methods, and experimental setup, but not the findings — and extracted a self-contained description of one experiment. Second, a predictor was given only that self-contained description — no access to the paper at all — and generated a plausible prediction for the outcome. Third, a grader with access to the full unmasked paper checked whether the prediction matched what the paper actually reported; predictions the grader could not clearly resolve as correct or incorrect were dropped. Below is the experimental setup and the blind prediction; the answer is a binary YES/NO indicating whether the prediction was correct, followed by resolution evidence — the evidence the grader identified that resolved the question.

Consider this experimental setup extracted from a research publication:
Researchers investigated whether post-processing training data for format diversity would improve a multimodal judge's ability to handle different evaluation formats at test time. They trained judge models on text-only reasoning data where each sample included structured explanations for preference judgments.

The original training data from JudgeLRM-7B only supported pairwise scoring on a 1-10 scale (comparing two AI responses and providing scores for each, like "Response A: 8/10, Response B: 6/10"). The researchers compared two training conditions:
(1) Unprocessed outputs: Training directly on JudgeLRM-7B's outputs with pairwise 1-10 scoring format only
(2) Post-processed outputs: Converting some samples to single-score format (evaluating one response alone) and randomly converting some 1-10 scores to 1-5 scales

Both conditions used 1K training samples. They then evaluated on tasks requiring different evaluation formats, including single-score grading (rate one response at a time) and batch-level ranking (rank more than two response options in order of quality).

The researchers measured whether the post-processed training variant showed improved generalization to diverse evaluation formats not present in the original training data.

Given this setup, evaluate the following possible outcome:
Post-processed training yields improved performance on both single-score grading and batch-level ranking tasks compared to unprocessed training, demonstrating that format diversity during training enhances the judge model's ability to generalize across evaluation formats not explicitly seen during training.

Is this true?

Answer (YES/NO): YES